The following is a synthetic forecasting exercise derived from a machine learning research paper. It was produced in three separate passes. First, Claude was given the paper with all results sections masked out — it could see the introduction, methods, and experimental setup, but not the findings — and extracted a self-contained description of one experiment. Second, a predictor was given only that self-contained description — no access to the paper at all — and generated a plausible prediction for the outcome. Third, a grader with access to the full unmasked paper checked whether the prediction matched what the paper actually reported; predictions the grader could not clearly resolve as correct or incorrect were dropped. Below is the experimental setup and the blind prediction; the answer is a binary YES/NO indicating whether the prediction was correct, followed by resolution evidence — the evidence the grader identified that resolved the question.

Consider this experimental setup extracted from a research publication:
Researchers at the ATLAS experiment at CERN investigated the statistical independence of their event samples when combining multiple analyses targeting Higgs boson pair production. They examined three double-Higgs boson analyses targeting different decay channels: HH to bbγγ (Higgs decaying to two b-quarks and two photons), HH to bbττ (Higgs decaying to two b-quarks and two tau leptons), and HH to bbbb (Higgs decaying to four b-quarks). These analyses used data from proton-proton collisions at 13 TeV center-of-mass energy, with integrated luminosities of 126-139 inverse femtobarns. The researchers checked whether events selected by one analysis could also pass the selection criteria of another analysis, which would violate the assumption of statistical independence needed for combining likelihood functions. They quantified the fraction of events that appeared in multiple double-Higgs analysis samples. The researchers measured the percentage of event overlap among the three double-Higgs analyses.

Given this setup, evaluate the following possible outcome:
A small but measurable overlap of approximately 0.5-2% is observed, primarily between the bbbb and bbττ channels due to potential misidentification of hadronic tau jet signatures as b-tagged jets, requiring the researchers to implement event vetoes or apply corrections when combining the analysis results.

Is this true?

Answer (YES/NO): NO